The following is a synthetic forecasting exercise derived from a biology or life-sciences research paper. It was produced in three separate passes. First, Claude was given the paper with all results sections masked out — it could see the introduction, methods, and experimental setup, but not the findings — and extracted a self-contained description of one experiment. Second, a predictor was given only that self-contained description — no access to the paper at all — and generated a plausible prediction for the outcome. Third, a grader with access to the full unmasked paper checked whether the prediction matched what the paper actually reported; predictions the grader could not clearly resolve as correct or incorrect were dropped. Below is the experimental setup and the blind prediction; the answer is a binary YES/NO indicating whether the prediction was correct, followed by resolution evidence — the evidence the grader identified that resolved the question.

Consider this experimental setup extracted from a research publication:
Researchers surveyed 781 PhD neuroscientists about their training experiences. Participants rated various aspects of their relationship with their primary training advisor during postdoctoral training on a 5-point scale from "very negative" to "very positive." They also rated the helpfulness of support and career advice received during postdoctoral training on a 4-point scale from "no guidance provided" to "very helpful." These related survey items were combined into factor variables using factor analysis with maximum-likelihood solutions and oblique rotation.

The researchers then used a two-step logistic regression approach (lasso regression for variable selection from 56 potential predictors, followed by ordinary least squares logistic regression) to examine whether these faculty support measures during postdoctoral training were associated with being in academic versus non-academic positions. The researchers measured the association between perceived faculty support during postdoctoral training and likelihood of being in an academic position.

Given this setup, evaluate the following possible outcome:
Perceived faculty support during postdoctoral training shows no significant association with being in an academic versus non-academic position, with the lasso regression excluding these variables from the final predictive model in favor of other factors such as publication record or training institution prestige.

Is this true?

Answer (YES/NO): NO